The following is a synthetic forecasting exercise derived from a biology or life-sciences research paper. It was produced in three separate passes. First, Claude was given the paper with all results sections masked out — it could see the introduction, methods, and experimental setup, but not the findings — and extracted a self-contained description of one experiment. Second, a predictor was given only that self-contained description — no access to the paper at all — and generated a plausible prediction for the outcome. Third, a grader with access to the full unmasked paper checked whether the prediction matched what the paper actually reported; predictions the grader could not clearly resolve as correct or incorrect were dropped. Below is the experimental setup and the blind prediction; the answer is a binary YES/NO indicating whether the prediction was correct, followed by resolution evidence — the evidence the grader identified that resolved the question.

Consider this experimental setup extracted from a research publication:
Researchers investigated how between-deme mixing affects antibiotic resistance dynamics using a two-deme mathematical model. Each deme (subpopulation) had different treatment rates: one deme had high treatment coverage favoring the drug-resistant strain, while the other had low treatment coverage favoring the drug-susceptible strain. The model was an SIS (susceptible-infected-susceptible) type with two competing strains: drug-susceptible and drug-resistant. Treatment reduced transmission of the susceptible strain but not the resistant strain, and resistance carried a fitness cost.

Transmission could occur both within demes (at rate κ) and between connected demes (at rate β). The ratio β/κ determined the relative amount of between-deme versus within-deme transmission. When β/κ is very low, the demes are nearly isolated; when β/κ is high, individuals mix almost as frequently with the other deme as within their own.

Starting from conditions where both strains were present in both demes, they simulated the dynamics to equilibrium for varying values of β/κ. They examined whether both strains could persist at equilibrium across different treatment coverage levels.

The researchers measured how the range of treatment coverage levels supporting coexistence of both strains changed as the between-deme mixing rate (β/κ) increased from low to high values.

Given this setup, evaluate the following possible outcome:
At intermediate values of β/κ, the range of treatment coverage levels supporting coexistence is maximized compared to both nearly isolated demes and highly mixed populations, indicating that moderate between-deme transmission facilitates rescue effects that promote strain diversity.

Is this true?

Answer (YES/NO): NO